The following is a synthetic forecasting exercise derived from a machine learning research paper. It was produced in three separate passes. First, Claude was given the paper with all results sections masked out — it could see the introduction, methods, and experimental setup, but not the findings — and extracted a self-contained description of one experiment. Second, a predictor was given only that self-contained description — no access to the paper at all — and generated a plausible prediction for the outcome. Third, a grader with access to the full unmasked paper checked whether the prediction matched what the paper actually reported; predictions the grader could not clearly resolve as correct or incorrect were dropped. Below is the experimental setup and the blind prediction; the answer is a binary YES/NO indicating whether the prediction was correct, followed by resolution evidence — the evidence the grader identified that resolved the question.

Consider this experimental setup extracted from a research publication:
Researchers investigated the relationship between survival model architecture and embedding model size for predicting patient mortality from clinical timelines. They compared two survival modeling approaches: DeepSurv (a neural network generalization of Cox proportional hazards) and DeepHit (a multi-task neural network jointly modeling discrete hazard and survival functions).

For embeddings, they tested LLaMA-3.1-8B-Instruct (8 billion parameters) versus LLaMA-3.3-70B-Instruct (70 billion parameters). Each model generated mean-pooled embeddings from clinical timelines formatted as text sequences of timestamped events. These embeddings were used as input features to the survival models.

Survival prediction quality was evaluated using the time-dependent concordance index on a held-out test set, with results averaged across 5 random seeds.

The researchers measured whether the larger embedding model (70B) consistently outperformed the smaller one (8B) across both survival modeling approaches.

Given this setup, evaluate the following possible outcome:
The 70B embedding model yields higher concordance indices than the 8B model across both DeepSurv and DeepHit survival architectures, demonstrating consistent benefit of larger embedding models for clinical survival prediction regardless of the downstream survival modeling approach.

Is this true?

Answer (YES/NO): YES